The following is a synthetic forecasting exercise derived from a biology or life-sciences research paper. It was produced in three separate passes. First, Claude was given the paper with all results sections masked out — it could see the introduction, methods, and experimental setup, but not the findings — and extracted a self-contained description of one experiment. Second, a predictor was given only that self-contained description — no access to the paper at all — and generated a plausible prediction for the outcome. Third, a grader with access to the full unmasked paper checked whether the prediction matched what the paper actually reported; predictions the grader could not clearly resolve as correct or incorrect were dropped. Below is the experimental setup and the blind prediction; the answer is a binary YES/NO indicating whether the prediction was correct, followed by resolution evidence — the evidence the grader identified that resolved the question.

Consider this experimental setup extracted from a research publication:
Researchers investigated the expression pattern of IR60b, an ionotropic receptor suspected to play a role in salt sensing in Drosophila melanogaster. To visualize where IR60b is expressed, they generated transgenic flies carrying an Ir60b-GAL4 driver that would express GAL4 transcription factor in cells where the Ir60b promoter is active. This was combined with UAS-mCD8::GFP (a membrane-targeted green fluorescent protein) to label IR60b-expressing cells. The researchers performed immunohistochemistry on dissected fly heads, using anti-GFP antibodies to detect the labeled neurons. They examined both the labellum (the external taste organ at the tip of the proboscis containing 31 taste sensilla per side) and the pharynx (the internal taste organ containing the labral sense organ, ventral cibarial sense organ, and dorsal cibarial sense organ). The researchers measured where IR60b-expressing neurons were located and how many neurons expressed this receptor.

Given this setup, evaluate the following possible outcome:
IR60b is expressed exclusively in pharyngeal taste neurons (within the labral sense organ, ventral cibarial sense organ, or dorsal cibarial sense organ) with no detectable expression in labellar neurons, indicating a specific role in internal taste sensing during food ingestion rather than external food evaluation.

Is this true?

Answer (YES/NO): YES